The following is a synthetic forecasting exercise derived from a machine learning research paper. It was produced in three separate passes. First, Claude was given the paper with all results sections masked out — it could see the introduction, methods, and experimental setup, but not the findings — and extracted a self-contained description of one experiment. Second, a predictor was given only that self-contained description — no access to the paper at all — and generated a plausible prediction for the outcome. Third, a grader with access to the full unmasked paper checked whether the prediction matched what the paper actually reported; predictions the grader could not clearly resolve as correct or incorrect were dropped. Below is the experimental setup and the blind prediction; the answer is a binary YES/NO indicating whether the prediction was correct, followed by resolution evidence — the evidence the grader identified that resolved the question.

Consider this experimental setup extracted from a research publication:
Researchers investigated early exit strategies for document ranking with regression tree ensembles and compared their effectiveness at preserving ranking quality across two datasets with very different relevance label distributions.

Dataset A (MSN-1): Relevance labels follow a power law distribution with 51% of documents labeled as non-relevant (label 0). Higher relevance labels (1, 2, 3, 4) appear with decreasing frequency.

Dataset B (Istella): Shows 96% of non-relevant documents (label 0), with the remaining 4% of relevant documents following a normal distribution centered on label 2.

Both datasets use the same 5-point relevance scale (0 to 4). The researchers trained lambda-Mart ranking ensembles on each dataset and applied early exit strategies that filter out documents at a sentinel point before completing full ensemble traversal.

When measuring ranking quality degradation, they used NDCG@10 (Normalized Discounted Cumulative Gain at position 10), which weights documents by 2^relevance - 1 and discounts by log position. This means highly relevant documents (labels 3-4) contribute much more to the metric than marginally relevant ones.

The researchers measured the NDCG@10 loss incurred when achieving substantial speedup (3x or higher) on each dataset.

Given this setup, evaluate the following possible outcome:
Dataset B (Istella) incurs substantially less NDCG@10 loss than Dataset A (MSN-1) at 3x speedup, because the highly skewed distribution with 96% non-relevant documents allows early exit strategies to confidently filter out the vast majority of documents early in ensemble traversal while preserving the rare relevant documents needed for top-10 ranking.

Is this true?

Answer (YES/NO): NO